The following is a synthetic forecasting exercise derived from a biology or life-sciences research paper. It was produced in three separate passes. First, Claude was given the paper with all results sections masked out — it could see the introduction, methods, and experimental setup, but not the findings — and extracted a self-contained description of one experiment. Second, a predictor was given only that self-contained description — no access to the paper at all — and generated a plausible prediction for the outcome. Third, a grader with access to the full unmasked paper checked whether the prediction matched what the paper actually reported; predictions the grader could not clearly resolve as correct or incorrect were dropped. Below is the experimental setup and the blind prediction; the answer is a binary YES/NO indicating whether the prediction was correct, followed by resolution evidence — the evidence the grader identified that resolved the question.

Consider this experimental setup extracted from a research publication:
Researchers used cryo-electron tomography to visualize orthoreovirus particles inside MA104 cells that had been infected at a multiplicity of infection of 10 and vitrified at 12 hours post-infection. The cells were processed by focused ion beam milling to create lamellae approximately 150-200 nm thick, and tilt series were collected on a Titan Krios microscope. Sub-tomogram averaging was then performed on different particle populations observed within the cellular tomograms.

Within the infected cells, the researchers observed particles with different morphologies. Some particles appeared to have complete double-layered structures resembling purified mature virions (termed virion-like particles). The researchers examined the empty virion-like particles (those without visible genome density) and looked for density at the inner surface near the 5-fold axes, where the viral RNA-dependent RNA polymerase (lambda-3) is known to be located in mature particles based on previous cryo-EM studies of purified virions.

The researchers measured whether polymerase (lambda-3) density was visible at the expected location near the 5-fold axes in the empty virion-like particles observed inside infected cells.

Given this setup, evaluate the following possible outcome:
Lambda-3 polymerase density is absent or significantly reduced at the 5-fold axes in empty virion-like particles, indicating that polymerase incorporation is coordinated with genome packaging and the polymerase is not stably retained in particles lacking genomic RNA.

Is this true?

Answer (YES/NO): NO